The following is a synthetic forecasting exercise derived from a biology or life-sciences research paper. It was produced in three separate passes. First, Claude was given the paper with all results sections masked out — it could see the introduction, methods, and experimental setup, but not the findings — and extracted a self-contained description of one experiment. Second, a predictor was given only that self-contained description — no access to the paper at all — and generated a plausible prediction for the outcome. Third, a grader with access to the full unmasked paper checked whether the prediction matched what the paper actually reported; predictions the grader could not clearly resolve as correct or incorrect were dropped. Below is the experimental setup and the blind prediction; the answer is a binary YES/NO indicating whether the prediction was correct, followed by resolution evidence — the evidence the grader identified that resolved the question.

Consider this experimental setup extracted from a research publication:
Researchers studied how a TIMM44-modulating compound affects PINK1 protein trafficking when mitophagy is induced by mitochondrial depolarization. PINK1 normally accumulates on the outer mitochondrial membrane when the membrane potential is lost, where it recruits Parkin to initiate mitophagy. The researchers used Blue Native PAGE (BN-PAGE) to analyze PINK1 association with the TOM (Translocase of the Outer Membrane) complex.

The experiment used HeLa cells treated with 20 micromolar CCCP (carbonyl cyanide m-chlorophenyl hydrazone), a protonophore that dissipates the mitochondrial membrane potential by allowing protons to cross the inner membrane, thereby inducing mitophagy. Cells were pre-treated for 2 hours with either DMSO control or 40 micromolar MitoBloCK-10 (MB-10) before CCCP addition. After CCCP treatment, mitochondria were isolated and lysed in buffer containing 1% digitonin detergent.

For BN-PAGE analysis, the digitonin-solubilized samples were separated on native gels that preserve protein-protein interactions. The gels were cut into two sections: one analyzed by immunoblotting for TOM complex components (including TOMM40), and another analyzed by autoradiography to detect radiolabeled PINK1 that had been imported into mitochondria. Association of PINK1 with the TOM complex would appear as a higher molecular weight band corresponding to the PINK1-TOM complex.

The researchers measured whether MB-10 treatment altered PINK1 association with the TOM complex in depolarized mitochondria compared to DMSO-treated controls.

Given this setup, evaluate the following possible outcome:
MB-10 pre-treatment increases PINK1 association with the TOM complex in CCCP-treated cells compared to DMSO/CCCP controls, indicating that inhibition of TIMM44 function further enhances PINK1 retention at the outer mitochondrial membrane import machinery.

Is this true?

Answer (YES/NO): NO